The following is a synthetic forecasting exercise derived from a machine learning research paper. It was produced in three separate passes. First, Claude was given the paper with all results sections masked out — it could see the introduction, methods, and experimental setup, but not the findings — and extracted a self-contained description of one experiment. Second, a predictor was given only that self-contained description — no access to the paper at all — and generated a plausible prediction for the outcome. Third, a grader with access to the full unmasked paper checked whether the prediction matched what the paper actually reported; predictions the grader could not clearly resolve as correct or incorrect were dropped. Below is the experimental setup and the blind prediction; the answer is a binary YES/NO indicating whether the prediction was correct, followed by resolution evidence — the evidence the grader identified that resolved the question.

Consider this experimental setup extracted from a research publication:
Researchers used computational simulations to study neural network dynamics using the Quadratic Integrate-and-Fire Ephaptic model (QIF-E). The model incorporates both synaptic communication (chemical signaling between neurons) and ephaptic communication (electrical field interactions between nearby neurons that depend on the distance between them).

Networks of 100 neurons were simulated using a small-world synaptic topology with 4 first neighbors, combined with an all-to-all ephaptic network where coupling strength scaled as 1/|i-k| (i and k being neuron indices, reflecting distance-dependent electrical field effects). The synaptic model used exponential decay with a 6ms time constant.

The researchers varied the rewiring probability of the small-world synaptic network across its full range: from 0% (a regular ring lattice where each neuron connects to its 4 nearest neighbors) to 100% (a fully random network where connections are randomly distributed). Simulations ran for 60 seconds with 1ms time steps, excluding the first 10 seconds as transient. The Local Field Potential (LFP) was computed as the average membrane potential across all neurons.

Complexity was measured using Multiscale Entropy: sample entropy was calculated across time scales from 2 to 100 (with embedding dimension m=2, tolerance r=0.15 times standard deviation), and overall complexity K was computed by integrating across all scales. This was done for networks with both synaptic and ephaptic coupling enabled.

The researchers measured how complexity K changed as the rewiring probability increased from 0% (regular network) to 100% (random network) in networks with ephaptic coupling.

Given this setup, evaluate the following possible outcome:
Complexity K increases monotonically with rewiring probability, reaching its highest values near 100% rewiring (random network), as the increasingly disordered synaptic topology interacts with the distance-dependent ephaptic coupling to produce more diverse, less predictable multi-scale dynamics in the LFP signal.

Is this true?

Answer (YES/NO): NO